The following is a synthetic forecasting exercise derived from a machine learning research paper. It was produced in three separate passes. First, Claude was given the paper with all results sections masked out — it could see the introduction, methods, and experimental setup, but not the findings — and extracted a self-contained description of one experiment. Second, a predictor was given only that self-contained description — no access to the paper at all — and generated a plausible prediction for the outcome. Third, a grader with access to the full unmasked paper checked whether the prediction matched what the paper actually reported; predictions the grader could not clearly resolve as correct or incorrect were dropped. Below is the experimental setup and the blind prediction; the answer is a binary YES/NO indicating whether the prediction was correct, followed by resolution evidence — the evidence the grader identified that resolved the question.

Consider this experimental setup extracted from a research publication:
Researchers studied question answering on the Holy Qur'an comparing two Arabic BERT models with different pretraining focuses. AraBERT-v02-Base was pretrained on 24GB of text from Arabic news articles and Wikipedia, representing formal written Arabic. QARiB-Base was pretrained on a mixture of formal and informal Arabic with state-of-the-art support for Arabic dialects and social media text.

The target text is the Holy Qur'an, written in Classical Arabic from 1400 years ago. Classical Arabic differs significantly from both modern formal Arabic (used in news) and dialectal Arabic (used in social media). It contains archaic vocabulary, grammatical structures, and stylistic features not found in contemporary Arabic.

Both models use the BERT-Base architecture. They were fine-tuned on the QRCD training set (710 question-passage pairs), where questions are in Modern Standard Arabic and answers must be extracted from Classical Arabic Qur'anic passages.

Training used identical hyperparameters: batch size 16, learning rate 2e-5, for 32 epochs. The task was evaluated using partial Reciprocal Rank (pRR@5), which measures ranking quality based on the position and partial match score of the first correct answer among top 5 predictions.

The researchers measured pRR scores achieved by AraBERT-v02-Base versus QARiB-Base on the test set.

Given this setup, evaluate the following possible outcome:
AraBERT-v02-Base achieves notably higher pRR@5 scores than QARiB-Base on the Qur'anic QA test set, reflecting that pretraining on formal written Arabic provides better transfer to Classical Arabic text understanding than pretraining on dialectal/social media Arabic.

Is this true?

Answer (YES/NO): YES